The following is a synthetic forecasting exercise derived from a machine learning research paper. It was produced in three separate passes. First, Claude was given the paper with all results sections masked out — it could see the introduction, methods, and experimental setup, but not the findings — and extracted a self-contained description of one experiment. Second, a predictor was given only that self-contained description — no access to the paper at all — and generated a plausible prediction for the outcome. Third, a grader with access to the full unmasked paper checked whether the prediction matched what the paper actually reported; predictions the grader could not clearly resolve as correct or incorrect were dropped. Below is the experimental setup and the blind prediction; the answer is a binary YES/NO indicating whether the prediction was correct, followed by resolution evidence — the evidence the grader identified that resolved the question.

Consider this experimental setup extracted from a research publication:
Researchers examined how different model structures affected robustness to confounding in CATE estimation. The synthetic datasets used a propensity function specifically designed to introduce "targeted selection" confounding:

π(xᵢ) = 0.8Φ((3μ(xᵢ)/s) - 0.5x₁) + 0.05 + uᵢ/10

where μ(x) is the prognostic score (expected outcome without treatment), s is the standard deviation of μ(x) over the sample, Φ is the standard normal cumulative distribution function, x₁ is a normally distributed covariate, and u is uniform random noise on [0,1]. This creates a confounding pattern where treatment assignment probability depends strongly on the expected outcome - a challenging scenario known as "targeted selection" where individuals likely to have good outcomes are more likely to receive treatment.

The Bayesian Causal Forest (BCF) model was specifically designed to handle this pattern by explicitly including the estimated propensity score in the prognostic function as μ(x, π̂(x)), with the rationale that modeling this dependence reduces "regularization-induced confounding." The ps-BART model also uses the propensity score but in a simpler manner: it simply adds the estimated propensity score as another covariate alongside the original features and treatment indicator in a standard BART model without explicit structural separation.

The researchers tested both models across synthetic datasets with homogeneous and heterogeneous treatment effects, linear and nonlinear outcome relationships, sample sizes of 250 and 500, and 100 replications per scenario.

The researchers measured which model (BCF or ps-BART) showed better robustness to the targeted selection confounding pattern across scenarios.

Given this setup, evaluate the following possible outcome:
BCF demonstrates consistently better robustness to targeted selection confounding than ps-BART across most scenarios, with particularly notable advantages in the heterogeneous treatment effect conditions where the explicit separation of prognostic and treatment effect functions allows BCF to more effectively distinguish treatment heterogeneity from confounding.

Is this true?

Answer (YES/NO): NO